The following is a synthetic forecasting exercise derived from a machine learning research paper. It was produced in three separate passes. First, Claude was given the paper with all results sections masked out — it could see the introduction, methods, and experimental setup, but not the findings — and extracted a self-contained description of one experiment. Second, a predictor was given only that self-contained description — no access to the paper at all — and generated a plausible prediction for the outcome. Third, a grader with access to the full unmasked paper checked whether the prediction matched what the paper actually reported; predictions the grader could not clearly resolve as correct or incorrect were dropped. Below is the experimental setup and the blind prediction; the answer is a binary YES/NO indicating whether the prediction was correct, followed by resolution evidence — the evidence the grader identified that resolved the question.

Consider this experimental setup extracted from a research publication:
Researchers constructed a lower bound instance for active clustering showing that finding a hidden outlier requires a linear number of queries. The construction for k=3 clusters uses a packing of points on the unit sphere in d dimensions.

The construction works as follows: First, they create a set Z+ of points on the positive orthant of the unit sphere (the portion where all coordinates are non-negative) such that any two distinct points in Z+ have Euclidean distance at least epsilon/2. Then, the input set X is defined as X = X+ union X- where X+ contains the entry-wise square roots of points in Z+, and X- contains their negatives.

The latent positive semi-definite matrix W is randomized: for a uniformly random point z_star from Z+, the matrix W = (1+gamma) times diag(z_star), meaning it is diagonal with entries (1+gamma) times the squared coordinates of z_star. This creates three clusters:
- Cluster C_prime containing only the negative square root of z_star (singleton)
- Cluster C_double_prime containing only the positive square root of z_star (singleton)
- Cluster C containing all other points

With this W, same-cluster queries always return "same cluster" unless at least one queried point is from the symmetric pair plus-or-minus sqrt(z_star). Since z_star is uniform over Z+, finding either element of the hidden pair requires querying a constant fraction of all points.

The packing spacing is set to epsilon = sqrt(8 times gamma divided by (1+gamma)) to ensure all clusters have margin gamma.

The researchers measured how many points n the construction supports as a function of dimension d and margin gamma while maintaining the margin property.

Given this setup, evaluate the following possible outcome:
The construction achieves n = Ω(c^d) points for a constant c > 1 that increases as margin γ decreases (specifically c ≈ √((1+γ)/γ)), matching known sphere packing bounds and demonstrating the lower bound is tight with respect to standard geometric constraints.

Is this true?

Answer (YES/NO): NO